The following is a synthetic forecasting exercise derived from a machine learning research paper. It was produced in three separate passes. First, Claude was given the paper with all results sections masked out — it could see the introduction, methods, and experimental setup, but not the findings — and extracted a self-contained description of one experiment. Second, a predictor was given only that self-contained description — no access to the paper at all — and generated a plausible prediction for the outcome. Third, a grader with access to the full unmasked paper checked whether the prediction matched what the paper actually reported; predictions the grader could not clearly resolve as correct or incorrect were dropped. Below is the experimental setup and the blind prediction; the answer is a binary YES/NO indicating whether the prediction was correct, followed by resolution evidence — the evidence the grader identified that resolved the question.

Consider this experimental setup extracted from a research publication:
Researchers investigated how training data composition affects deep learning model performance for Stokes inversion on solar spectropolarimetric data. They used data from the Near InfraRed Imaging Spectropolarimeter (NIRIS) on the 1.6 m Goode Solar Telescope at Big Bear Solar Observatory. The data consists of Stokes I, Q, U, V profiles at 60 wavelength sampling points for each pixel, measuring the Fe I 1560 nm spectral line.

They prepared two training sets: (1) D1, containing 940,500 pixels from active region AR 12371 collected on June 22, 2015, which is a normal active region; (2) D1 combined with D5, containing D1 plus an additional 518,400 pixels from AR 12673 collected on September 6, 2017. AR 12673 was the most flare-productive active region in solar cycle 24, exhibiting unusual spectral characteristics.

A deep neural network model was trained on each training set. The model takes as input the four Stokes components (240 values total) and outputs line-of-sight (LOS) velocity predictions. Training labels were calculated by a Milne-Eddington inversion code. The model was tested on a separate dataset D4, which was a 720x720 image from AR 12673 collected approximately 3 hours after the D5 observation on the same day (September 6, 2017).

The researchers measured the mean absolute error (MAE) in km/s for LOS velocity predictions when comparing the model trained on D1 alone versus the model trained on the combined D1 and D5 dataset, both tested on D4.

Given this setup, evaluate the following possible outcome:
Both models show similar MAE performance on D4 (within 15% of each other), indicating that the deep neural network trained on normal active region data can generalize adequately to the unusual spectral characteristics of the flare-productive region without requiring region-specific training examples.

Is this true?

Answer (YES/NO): NO